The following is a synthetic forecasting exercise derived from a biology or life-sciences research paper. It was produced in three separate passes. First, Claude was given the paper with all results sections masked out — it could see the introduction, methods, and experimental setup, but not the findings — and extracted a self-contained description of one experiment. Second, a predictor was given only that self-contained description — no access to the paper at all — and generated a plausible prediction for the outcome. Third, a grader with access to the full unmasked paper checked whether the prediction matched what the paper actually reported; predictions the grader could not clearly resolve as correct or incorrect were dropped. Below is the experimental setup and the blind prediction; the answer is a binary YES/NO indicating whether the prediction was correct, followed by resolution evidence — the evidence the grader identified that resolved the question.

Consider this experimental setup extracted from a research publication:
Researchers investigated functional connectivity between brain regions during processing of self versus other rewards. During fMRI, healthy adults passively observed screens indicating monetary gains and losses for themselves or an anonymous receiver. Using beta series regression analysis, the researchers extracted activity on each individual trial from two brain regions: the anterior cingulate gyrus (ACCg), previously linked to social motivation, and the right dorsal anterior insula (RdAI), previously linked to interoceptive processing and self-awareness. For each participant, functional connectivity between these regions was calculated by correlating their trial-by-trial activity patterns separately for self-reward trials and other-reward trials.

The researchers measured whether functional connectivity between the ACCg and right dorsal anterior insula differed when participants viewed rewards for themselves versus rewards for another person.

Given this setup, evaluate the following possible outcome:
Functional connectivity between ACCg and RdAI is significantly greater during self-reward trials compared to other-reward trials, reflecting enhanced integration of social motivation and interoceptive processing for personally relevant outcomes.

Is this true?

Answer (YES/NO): NO